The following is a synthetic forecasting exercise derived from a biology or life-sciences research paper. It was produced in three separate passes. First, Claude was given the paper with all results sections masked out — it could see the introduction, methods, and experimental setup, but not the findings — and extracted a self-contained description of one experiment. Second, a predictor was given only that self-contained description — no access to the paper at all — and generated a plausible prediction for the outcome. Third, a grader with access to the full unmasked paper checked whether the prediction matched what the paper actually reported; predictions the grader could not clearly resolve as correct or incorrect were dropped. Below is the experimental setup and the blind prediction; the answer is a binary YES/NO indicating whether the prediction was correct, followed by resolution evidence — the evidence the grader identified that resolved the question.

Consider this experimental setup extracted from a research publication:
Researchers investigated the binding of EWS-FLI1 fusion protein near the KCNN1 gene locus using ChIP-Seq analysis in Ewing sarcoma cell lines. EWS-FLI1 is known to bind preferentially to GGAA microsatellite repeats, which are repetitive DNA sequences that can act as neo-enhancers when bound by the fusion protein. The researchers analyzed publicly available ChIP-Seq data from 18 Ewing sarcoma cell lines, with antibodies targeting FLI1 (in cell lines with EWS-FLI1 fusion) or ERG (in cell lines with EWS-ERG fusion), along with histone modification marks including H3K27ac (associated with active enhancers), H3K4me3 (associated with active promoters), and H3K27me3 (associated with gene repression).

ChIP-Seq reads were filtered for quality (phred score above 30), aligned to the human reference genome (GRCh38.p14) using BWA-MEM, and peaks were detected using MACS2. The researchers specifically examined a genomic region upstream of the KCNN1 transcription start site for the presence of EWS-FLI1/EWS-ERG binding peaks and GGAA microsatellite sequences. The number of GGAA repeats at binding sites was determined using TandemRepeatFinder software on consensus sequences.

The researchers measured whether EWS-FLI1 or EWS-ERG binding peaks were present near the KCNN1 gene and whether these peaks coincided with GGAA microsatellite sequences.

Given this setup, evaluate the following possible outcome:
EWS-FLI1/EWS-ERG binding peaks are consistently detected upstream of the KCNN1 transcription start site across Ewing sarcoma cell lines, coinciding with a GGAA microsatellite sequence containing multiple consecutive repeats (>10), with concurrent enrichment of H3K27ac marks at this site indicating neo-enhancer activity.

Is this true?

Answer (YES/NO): YES